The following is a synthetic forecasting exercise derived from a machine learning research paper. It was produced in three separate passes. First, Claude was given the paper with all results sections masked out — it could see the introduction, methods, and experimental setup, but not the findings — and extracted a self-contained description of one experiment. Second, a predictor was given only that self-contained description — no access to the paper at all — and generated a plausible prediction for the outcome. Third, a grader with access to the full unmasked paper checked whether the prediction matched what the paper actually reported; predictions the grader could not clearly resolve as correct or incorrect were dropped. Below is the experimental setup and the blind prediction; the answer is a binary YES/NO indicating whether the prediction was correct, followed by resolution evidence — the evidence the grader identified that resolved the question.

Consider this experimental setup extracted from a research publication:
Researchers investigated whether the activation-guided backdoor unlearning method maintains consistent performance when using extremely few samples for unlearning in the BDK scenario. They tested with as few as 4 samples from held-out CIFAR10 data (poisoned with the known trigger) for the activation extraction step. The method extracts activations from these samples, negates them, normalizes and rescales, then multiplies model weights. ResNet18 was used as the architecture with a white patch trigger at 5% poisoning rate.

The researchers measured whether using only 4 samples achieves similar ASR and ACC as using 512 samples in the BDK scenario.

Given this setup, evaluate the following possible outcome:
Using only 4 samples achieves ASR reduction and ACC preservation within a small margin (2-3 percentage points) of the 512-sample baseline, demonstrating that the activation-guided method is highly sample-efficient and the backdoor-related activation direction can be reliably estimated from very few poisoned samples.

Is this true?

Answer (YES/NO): YES